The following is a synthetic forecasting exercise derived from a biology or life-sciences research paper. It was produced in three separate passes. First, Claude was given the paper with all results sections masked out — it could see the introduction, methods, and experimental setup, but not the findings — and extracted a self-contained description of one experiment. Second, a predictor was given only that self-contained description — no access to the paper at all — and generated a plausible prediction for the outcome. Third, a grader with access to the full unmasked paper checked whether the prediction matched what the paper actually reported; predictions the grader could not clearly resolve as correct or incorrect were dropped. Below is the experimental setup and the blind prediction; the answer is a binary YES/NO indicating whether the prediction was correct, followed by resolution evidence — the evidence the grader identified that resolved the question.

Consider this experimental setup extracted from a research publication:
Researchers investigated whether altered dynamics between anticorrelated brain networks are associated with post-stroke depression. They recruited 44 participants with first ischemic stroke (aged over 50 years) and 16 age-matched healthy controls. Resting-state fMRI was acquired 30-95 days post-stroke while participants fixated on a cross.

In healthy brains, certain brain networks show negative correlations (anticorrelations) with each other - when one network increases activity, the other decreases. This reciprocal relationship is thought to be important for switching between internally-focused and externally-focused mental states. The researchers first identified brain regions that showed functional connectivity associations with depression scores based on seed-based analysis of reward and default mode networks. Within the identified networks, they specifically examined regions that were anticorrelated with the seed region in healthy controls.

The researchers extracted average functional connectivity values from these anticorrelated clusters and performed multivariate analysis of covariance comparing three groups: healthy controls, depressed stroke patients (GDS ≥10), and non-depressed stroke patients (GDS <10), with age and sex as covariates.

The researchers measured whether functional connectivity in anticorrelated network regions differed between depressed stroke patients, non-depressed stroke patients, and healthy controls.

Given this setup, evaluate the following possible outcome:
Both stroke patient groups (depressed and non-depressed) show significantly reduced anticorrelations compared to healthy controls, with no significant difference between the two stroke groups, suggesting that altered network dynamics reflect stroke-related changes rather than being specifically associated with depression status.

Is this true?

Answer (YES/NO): NO